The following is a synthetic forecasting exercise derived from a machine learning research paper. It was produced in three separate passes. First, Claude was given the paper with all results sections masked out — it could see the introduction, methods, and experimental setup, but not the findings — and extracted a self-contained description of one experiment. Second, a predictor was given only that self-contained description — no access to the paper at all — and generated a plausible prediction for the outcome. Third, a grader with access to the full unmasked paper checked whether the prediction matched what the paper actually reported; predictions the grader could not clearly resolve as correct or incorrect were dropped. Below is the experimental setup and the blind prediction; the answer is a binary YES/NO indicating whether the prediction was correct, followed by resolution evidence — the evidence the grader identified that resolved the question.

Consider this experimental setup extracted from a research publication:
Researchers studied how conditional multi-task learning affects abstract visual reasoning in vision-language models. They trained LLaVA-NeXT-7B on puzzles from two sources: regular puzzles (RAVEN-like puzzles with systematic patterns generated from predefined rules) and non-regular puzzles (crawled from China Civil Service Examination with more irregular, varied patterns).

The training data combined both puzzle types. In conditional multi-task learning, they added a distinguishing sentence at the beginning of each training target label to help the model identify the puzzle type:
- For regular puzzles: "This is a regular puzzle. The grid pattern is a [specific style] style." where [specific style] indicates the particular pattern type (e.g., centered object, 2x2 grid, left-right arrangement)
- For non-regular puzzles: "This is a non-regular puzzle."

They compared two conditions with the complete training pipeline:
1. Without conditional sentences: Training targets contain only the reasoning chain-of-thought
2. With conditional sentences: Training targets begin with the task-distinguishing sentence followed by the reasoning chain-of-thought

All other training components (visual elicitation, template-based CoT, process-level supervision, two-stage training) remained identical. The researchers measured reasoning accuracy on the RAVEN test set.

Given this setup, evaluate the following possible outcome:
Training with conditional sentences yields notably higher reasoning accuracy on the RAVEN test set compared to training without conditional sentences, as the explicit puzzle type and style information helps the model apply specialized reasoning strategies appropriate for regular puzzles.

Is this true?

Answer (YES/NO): YES